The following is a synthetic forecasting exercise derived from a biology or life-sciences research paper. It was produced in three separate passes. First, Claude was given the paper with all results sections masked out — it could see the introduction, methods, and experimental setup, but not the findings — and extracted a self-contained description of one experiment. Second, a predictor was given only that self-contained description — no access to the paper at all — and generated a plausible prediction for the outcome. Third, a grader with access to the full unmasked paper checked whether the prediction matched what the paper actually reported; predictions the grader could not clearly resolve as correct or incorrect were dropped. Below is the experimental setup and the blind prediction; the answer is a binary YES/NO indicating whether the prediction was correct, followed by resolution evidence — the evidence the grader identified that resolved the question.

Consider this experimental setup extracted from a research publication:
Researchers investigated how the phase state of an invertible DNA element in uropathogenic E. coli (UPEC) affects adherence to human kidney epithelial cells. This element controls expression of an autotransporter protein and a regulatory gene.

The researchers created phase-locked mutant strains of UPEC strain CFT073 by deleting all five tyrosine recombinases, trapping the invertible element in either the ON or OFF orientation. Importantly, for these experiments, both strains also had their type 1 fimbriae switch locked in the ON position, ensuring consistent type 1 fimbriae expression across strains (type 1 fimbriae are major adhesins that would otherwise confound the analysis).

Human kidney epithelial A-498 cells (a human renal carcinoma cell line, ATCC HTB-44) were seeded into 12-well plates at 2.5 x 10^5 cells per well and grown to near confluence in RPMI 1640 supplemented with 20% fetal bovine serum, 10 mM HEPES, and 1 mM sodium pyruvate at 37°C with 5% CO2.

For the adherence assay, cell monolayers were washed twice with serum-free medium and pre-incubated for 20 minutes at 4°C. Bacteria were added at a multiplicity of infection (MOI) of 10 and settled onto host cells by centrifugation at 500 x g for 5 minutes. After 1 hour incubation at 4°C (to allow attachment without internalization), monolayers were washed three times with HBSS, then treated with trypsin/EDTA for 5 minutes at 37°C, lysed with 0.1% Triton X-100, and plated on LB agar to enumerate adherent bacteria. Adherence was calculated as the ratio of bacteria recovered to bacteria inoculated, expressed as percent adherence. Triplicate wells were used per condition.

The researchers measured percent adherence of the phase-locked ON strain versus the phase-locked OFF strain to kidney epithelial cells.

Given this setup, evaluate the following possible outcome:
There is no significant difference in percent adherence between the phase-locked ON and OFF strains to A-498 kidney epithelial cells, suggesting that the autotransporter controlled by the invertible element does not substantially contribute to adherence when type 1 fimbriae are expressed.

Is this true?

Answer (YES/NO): YES